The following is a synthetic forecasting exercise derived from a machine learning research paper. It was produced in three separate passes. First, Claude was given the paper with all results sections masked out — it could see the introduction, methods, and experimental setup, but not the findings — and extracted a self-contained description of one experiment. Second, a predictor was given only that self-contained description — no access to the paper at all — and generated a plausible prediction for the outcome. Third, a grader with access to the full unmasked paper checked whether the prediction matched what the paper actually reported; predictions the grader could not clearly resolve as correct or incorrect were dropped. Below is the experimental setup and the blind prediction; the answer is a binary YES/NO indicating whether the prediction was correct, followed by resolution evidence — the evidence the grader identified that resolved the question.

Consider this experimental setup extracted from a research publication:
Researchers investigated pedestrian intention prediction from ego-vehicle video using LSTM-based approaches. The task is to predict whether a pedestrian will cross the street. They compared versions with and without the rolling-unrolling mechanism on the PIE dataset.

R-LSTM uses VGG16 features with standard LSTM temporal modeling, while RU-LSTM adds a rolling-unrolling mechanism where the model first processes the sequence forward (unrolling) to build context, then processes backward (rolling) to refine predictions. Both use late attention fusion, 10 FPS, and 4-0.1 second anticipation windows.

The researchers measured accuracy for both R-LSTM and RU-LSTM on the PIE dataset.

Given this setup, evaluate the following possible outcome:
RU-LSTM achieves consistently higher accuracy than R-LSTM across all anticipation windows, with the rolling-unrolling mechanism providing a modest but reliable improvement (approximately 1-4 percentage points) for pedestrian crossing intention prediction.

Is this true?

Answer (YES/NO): NO